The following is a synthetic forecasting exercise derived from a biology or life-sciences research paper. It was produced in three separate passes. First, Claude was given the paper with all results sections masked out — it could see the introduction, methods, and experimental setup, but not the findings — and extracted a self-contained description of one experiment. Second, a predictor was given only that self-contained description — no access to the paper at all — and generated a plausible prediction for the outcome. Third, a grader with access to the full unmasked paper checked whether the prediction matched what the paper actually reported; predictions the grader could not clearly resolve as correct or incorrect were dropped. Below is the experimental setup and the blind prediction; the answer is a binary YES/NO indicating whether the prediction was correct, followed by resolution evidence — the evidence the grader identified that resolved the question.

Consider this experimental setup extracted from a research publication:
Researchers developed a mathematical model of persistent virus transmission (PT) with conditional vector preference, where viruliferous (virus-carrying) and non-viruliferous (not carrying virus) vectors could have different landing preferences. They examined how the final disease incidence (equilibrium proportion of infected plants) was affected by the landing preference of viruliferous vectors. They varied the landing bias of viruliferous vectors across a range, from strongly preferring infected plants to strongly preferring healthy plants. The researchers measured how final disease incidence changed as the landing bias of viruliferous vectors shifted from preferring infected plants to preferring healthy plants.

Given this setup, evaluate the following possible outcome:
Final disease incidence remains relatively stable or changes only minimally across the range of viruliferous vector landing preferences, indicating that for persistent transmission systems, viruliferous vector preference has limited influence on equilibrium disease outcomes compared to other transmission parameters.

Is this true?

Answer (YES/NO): NO